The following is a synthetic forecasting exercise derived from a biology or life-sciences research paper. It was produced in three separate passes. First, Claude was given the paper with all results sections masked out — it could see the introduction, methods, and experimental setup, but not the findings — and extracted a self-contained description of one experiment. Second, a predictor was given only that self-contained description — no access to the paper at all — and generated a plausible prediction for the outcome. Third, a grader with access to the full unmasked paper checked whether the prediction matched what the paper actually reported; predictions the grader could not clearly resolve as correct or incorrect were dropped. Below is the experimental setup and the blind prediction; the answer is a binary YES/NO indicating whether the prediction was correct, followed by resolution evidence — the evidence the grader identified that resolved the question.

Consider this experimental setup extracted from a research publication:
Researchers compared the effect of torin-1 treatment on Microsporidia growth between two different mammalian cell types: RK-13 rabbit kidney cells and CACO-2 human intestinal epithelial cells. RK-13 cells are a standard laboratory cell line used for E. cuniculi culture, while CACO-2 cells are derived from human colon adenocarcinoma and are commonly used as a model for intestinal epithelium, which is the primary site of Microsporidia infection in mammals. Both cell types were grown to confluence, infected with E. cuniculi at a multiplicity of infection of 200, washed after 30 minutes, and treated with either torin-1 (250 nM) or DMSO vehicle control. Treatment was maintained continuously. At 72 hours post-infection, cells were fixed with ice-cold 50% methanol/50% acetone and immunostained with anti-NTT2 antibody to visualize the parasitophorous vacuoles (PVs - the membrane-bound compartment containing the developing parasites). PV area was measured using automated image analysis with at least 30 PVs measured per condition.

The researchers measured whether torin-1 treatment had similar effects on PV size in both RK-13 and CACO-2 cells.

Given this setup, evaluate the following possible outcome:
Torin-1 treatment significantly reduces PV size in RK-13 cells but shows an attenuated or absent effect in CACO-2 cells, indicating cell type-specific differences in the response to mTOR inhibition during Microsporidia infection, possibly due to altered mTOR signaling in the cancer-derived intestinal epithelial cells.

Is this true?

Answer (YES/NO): NO